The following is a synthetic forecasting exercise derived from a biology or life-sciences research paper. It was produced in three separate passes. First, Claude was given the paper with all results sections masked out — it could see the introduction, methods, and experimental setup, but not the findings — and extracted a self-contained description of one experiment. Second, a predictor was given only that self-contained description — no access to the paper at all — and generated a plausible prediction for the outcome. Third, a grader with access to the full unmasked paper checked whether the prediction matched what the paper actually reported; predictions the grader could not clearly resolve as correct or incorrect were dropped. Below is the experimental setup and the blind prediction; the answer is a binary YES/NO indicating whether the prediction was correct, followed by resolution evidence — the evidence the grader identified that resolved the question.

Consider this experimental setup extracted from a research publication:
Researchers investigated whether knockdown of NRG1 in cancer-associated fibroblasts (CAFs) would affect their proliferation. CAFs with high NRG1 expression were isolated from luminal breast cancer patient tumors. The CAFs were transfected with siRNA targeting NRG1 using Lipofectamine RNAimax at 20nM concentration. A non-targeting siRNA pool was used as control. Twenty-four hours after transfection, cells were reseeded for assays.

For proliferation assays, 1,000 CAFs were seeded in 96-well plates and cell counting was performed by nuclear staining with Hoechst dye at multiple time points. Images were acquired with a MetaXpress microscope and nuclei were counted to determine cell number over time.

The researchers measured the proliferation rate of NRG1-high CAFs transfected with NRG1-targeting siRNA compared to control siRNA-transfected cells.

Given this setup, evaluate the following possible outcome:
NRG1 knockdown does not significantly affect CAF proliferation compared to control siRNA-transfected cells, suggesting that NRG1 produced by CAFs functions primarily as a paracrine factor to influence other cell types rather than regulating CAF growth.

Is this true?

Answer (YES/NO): NO